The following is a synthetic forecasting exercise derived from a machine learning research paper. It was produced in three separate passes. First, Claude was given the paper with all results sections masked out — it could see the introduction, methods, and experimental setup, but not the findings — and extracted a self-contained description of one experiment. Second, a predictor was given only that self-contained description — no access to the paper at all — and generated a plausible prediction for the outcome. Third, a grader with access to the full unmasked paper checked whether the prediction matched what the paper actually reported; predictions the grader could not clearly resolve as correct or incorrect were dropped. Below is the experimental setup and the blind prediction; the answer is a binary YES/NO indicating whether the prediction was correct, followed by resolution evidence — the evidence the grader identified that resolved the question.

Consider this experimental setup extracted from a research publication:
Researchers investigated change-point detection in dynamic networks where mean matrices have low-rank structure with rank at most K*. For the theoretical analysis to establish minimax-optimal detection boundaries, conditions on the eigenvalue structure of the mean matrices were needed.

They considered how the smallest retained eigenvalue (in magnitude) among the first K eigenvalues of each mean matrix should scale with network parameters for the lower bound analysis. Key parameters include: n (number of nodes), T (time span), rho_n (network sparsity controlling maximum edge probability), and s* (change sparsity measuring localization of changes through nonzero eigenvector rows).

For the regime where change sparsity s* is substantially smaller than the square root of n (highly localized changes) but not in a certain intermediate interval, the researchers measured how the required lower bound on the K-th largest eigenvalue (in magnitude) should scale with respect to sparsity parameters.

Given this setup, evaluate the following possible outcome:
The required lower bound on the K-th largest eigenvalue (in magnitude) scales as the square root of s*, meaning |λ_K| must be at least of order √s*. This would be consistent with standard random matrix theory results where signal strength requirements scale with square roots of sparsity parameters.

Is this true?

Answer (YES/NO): YES